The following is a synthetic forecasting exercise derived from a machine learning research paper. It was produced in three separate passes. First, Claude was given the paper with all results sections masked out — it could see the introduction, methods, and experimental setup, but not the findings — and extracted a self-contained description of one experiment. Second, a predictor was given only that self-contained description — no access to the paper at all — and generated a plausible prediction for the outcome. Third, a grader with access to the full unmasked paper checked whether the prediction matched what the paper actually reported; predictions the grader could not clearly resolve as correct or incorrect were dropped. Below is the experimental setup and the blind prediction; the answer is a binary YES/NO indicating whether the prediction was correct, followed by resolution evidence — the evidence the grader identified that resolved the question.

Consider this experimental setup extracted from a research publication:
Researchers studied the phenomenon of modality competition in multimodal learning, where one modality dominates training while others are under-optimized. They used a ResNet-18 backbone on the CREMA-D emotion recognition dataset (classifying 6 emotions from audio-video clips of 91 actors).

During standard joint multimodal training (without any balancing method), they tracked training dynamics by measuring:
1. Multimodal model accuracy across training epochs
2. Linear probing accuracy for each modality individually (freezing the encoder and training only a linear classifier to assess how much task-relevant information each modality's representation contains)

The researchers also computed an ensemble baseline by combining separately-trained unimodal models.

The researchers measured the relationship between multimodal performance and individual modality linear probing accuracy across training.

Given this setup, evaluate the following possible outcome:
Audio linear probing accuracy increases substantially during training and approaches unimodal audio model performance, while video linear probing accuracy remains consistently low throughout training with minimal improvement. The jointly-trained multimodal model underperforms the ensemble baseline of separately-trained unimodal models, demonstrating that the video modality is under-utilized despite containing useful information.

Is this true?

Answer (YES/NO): YES